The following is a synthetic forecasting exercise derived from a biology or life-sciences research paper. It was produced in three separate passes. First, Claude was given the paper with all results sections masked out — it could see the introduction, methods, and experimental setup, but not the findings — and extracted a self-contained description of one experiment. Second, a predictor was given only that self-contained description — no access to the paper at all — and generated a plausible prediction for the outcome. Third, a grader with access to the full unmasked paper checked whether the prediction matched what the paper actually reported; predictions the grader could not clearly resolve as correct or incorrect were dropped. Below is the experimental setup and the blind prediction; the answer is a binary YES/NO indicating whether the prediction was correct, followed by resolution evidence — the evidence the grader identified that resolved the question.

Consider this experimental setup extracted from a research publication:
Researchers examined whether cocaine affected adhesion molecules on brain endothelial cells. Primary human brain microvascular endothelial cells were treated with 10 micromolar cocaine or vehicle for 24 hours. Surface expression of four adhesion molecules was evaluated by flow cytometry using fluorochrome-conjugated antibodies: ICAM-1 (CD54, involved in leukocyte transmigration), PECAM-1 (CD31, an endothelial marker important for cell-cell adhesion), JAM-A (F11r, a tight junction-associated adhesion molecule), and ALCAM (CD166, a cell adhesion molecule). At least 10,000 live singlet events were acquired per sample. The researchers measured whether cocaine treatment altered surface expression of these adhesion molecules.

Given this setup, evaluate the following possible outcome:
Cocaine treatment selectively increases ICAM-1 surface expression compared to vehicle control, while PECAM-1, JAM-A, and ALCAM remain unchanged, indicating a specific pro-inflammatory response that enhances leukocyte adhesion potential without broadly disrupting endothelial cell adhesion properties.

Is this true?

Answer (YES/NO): NO